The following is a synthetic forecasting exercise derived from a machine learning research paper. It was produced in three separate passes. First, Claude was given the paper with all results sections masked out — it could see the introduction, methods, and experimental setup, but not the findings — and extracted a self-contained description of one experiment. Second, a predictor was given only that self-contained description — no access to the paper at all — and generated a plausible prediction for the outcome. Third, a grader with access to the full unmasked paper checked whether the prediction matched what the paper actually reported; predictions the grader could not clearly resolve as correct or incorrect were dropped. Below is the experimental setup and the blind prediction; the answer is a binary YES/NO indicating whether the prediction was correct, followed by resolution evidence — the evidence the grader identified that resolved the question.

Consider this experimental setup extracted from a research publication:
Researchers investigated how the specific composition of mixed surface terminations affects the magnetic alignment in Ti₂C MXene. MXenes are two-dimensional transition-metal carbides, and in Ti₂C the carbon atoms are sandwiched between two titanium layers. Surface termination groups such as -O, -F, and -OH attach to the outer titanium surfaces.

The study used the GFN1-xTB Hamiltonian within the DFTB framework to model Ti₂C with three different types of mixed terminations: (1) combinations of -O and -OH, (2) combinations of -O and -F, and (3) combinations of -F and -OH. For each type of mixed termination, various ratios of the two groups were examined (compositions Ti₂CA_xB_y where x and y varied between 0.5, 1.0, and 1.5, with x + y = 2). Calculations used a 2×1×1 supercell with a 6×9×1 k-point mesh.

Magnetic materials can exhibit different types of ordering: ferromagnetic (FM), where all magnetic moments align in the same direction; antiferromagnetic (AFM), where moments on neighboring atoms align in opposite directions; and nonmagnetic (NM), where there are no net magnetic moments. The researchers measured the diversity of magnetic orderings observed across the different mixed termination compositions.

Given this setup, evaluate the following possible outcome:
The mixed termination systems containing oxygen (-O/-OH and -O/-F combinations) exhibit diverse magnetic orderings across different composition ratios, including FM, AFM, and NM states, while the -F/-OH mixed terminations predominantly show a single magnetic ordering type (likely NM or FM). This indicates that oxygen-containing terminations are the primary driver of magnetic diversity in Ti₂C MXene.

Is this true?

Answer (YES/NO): NO